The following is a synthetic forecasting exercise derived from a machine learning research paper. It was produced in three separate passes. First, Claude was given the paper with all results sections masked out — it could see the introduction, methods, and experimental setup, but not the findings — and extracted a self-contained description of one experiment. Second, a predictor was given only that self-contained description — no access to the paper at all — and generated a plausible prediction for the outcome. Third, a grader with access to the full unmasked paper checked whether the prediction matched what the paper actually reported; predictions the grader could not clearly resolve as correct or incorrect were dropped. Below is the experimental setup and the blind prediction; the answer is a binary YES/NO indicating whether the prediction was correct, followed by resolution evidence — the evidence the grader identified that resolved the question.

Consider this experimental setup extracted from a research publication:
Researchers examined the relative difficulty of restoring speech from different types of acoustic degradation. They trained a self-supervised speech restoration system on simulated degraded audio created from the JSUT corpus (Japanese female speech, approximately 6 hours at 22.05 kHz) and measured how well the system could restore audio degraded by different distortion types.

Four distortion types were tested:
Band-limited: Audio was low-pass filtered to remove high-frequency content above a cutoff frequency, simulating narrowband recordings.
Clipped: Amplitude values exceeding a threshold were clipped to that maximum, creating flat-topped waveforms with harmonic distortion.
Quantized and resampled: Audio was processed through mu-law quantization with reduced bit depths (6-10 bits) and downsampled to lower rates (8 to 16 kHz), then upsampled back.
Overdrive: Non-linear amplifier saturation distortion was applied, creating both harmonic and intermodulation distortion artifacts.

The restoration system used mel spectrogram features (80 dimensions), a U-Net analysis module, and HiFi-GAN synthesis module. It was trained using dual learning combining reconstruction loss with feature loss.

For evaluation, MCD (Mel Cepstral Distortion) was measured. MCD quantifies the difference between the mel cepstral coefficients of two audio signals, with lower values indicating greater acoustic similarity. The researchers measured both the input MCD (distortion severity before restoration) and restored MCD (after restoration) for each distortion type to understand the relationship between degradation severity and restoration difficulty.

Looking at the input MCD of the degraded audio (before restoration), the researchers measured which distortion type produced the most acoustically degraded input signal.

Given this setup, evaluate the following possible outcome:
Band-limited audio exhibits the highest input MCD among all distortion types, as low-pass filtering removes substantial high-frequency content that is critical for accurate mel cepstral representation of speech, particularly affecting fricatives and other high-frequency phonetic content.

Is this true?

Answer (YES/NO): NO